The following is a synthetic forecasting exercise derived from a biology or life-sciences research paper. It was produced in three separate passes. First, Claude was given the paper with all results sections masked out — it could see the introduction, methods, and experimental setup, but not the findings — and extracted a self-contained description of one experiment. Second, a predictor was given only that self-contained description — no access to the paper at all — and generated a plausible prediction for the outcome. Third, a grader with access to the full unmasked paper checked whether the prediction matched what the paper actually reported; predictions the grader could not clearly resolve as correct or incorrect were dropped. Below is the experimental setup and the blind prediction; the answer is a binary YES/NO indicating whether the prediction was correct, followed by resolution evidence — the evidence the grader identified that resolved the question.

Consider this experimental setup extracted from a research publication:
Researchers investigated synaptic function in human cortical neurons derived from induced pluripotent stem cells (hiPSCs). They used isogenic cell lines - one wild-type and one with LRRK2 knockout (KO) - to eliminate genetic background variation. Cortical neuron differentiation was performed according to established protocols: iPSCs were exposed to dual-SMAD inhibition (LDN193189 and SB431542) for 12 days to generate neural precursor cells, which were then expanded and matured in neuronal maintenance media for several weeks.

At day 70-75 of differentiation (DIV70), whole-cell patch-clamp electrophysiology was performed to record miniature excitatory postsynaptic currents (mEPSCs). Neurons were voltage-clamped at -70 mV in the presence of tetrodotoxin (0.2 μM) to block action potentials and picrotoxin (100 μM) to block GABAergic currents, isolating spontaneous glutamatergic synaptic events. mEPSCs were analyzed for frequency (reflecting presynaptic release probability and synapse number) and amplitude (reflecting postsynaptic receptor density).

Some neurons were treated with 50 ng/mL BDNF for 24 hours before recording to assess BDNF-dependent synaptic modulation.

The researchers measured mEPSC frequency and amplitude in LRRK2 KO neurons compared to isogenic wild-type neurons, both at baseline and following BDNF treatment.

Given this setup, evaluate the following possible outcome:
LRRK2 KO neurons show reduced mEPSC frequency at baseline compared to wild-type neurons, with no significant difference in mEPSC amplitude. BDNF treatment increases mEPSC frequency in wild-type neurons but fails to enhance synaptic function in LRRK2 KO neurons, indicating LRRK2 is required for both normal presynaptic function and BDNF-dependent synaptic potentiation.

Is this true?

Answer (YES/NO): NO